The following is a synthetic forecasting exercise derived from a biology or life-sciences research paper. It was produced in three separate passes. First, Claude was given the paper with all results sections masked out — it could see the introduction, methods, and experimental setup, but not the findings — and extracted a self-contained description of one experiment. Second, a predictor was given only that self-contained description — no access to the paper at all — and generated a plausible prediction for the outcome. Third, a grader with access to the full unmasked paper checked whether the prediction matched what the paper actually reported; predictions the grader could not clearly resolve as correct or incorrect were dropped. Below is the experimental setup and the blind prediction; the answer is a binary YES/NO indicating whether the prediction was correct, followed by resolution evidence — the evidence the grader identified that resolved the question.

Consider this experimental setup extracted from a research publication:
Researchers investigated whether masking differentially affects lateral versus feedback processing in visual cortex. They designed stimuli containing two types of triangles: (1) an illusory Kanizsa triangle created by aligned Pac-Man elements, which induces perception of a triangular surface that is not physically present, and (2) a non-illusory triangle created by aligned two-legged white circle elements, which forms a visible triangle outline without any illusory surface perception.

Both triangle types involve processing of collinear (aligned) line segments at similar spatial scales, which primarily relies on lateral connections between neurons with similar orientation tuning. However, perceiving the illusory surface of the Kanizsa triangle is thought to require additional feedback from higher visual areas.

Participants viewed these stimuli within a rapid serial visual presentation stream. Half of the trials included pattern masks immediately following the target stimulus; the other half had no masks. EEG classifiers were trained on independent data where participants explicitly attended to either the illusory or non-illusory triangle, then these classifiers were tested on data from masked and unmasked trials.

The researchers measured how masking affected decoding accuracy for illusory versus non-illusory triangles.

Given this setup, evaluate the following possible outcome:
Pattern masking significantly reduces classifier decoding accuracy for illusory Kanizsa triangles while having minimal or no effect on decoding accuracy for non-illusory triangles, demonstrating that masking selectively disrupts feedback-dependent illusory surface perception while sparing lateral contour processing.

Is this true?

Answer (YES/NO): NO